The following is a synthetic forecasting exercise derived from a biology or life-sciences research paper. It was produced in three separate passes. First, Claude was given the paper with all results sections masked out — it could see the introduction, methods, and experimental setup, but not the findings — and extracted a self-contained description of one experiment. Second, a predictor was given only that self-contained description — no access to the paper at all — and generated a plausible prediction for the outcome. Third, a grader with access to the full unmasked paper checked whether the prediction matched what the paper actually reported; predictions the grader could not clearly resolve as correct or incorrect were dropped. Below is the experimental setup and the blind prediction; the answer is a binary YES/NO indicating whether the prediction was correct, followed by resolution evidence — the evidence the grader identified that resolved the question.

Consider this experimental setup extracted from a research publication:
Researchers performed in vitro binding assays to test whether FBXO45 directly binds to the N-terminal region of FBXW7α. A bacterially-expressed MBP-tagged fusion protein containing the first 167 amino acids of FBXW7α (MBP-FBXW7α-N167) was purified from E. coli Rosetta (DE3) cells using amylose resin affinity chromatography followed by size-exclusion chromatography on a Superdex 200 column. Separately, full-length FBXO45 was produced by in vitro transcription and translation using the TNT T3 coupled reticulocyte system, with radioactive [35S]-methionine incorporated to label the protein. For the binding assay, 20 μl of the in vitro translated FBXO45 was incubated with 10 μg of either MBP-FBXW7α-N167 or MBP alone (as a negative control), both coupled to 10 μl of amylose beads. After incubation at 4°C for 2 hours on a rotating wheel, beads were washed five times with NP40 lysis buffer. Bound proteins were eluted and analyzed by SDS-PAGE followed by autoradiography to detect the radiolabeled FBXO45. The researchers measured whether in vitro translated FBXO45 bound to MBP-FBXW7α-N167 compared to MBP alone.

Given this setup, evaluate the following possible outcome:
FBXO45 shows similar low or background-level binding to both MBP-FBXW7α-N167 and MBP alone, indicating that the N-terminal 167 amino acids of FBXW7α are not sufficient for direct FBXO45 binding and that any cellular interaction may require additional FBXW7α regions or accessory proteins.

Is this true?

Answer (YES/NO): NO